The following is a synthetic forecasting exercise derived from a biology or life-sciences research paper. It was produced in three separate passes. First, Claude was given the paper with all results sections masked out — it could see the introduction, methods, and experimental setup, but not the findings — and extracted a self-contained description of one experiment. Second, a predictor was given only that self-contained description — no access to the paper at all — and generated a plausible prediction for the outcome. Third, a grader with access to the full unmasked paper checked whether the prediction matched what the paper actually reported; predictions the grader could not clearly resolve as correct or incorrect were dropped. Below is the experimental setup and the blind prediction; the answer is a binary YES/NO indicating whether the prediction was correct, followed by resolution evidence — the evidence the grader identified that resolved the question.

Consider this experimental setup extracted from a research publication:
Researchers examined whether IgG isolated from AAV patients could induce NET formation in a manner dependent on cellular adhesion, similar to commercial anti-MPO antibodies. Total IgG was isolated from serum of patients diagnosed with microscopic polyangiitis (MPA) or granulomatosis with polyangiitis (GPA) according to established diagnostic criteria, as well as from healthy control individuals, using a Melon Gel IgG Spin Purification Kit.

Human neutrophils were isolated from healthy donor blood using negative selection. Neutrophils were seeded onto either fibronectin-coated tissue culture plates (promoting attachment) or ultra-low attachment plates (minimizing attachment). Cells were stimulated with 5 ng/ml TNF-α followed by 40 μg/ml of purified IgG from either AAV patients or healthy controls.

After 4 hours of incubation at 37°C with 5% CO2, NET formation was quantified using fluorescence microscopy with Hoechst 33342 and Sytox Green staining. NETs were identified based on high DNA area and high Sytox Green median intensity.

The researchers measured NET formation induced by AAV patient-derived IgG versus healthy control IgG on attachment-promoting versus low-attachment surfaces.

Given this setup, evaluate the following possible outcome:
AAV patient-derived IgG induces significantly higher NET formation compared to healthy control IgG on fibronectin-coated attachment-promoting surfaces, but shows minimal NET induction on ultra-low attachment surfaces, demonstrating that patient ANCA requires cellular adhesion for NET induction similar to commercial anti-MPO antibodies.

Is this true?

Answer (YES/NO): YES